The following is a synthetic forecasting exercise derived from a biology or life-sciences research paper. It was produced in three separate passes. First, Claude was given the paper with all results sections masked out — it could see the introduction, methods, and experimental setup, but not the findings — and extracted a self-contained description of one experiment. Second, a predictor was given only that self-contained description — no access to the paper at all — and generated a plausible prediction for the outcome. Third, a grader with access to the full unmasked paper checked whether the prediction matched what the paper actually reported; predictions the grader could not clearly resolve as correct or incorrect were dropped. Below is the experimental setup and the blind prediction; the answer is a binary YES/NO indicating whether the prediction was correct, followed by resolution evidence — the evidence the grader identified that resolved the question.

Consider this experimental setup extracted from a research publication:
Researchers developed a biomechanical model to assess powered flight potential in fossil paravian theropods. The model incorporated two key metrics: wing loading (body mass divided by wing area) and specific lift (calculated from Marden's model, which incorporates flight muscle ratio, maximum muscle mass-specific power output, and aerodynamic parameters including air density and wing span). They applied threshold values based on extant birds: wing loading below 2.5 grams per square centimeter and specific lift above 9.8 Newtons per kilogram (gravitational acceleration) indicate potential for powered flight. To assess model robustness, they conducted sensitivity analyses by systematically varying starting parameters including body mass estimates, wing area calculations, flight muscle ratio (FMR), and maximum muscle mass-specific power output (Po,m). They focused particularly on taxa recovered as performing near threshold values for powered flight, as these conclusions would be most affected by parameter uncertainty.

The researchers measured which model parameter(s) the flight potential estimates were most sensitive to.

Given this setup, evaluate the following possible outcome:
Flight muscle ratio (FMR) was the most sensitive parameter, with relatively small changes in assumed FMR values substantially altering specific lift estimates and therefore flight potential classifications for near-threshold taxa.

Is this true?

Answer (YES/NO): YES